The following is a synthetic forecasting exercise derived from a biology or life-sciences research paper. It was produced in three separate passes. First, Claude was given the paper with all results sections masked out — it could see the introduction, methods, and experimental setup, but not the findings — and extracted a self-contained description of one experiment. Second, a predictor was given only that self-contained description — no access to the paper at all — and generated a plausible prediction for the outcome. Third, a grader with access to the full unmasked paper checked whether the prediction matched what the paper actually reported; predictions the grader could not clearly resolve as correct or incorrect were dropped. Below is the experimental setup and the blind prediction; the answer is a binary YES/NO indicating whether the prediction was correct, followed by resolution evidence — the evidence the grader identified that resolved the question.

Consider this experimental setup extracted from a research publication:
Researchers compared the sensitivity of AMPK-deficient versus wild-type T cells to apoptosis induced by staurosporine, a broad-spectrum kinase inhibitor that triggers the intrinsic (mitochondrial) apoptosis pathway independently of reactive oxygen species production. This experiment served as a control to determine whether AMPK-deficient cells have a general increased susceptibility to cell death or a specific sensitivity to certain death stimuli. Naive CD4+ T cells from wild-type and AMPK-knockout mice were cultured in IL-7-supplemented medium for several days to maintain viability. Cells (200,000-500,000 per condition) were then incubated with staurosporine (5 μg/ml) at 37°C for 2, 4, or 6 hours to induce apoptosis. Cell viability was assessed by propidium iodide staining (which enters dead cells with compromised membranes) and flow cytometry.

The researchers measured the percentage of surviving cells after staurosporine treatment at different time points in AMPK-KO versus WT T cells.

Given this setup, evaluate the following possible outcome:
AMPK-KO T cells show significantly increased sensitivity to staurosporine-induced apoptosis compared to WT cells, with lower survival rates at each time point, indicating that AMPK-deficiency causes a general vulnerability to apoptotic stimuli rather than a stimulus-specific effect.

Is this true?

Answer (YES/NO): NO